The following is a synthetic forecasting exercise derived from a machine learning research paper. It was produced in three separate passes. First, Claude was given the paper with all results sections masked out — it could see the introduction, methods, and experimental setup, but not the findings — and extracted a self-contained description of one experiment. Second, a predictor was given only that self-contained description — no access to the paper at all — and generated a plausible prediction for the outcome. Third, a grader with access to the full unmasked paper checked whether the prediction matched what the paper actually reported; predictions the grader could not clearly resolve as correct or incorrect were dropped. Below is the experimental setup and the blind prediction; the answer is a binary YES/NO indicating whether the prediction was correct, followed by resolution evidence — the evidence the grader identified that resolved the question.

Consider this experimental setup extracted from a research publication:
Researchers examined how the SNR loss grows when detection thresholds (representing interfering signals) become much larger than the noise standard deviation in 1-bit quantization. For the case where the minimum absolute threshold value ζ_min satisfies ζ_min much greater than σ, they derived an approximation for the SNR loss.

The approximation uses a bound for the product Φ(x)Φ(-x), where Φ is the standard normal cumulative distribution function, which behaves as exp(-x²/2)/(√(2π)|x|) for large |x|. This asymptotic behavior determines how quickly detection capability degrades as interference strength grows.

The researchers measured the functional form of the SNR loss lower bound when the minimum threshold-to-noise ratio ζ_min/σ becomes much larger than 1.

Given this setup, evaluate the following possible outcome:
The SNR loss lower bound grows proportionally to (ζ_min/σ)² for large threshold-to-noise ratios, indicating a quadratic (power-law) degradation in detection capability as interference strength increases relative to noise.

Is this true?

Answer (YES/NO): NO